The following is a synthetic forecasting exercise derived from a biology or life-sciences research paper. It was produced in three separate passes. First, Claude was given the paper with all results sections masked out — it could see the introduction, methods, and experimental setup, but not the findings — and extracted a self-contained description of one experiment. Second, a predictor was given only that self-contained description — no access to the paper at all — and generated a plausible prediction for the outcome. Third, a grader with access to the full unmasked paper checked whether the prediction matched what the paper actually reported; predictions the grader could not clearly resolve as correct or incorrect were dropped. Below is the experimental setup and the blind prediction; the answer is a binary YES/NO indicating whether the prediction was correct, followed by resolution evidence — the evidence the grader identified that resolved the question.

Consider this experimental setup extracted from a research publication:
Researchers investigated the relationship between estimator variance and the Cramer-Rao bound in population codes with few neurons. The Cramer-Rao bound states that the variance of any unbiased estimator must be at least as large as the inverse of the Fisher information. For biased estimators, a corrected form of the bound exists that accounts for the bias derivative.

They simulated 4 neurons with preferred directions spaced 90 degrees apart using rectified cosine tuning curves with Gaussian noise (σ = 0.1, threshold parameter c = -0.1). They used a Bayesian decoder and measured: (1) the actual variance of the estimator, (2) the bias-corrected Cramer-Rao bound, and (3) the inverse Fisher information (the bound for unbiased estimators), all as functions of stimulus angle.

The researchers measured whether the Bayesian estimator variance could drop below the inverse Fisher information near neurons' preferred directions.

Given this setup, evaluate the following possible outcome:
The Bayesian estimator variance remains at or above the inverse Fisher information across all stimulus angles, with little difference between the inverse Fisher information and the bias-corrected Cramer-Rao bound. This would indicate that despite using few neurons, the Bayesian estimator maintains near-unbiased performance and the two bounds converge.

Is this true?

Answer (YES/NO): NO